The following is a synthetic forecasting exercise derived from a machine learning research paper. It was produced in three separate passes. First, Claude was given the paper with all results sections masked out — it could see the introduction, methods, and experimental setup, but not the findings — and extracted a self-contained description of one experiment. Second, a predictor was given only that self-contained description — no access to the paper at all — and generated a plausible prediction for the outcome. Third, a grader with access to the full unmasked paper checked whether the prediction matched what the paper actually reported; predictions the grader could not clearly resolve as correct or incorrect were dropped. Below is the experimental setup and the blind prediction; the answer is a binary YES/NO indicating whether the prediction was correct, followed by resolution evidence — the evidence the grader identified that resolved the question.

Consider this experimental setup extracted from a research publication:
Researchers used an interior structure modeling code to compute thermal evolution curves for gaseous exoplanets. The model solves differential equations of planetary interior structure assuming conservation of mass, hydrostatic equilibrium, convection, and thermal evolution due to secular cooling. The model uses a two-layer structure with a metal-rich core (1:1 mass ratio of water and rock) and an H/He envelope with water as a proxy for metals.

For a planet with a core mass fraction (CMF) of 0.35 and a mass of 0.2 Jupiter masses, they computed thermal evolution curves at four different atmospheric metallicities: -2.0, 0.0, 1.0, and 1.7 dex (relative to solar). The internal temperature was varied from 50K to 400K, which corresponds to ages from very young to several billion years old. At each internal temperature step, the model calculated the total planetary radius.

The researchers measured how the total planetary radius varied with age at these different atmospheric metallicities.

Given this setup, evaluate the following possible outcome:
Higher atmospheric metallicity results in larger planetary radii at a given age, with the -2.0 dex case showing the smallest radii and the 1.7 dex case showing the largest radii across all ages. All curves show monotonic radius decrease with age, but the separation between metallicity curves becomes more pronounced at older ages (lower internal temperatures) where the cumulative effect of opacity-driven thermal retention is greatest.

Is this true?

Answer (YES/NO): NO